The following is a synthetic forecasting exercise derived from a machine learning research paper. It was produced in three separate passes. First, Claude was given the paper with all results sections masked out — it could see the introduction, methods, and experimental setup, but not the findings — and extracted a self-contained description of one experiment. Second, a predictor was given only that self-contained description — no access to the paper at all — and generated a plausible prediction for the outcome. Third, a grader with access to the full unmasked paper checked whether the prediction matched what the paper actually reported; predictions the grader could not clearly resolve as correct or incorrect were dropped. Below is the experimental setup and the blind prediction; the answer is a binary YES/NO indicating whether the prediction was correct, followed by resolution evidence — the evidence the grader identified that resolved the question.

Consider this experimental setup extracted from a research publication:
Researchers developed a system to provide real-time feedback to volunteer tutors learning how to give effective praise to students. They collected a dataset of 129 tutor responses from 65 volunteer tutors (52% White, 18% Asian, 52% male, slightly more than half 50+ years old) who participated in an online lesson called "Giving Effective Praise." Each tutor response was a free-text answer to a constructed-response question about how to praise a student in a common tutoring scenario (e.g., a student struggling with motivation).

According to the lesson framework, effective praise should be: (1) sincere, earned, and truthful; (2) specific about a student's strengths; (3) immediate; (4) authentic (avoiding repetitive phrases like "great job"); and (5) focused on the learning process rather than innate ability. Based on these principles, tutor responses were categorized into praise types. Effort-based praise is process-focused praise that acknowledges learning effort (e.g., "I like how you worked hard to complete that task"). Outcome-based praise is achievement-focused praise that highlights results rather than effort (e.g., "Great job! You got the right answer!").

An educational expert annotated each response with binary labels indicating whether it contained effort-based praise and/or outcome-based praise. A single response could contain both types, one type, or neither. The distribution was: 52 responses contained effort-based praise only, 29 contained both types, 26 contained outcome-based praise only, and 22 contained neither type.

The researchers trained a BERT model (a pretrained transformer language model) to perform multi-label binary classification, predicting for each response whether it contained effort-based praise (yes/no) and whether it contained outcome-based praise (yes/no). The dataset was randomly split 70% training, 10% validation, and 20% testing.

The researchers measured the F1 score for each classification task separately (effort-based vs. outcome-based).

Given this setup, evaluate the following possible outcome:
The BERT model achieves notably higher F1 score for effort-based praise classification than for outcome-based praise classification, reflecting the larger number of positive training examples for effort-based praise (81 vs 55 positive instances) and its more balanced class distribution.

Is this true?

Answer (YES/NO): YES